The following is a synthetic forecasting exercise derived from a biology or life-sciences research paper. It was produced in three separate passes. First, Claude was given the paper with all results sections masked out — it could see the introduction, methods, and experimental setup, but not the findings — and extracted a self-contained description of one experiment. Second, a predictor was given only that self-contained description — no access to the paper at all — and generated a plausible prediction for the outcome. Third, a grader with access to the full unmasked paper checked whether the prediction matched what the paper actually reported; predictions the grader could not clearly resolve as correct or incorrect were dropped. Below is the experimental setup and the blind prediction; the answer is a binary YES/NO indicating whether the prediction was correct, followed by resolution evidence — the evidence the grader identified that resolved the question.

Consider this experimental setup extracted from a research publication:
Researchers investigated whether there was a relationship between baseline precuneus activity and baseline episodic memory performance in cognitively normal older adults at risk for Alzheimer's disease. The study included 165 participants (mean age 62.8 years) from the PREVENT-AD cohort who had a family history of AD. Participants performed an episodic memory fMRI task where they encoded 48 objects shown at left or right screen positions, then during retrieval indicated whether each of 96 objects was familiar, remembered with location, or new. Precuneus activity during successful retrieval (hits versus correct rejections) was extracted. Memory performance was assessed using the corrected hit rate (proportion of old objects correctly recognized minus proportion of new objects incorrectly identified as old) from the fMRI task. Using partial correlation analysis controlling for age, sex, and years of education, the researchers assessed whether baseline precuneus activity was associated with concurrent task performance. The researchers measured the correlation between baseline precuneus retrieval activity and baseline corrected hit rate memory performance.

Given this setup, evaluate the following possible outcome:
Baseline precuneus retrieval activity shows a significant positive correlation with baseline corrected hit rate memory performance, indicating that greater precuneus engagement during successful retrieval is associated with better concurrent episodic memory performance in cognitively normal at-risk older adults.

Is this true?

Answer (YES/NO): NO